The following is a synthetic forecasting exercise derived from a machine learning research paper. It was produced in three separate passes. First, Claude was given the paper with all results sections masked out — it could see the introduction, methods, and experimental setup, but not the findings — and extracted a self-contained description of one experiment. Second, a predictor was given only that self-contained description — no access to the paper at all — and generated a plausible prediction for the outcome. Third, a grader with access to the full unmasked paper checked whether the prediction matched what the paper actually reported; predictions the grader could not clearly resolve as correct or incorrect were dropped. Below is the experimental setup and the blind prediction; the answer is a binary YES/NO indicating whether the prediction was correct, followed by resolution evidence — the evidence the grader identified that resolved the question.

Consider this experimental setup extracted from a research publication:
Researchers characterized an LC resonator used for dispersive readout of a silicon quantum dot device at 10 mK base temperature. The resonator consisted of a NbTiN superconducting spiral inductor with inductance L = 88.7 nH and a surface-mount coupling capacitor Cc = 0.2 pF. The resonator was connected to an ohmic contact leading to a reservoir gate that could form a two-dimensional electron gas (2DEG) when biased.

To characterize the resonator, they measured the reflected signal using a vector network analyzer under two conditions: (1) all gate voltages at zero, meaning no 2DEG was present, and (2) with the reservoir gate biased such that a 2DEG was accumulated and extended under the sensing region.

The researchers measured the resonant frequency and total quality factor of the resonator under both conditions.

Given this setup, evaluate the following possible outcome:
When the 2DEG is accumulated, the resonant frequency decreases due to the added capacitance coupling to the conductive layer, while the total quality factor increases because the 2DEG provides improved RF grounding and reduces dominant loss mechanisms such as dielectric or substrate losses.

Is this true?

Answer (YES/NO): NO